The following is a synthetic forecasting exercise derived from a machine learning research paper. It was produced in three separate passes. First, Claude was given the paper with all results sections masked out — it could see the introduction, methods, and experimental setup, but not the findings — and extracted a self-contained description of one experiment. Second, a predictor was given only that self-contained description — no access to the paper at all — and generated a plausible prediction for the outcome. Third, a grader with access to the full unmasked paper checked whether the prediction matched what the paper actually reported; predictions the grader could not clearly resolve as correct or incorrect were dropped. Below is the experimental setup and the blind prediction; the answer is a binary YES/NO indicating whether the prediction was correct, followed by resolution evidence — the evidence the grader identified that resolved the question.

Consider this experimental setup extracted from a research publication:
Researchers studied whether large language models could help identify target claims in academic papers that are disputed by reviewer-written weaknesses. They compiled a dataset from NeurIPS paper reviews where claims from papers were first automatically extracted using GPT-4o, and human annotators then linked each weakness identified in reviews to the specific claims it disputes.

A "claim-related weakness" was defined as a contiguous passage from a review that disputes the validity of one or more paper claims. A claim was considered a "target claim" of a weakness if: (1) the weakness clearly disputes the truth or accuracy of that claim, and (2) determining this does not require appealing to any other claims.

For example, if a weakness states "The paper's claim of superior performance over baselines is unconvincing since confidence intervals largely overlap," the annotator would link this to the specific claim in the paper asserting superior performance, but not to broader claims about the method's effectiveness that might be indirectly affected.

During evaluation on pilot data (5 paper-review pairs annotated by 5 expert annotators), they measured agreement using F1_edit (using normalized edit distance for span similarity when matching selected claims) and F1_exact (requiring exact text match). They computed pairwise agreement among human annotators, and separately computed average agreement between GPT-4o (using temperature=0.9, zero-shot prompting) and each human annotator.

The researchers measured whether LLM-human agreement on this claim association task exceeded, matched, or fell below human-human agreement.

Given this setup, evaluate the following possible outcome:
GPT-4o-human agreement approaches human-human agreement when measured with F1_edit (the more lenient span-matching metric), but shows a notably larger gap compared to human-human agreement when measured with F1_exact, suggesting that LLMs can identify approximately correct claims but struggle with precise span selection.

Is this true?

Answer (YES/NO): NO